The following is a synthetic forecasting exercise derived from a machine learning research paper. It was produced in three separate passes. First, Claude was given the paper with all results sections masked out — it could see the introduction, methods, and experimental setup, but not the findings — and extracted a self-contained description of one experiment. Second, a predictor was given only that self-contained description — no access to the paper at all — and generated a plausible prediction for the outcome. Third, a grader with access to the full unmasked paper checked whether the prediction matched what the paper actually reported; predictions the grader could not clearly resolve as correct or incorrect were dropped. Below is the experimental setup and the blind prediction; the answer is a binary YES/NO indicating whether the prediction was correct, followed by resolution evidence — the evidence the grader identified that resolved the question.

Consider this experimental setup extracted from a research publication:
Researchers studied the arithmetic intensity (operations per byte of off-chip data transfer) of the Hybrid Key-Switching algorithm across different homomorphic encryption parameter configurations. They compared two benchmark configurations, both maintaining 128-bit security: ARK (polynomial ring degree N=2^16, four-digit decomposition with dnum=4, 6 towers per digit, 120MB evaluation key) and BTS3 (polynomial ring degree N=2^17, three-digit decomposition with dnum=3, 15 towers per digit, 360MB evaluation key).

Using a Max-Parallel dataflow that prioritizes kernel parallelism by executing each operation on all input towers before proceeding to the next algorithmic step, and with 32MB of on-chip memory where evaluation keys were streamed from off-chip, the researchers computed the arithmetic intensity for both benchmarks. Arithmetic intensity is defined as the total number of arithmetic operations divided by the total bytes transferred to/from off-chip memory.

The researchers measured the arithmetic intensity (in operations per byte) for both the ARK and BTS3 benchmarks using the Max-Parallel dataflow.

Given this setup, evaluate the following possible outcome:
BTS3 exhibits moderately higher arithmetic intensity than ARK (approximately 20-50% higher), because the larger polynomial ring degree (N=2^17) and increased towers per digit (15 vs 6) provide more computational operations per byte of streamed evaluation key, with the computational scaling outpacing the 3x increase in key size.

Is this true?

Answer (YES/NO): NO